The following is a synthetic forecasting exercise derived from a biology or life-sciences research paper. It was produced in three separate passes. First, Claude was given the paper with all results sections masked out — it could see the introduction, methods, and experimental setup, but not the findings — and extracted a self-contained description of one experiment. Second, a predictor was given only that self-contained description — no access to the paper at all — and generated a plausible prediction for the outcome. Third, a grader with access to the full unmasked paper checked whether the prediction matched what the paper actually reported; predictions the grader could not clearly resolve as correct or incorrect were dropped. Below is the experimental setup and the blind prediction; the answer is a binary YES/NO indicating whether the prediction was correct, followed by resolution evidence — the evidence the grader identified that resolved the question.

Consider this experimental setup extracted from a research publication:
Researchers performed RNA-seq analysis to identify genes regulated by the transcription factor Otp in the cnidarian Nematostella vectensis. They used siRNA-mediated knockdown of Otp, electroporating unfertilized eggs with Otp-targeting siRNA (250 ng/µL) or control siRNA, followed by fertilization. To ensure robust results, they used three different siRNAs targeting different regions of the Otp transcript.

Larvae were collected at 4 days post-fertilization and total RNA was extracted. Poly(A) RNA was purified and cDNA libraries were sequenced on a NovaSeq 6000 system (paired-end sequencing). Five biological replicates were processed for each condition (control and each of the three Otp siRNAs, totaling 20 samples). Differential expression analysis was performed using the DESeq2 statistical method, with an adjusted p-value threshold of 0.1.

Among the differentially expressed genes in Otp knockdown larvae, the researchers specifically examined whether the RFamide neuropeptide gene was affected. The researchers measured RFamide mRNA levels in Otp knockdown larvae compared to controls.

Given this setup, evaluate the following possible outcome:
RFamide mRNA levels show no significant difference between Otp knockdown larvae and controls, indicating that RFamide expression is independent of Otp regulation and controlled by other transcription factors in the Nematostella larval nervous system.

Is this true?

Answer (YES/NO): NO